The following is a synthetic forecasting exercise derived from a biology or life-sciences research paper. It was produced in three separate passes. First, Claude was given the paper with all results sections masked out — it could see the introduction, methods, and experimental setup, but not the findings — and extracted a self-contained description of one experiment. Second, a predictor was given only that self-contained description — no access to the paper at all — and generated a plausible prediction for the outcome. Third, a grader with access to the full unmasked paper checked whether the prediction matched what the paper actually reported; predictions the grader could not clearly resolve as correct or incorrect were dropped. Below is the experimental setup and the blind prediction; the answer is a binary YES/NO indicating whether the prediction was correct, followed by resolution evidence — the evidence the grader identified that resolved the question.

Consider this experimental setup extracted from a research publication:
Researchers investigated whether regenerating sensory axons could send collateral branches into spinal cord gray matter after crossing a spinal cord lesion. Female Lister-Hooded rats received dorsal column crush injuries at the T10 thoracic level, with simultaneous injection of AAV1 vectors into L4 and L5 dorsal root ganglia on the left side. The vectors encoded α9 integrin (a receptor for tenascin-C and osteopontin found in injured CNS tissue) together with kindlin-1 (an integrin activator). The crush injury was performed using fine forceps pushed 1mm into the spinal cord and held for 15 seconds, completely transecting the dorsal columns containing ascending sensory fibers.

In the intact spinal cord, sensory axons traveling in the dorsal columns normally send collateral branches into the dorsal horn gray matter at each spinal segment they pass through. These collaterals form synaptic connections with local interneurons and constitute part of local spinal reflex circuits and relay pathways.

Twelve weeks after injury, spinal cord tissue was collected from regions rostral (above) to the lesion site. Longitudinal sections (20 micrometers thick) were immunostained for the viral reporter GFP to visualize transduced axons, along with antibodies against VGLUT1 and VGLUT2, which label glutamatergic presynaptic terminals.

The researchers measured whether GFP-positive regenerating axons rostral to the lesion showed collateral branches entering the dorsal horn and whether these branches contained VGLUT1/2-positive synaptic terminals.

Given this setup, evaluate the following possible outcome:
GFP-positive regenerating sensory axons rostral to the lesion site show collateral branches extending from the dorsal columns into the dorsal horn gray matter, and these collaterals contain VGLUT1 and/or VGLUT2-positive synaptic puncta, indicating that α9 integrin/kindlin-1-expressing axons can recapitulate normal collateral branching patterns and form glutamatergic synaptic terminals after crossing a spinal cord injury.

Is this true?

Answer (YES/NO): YES